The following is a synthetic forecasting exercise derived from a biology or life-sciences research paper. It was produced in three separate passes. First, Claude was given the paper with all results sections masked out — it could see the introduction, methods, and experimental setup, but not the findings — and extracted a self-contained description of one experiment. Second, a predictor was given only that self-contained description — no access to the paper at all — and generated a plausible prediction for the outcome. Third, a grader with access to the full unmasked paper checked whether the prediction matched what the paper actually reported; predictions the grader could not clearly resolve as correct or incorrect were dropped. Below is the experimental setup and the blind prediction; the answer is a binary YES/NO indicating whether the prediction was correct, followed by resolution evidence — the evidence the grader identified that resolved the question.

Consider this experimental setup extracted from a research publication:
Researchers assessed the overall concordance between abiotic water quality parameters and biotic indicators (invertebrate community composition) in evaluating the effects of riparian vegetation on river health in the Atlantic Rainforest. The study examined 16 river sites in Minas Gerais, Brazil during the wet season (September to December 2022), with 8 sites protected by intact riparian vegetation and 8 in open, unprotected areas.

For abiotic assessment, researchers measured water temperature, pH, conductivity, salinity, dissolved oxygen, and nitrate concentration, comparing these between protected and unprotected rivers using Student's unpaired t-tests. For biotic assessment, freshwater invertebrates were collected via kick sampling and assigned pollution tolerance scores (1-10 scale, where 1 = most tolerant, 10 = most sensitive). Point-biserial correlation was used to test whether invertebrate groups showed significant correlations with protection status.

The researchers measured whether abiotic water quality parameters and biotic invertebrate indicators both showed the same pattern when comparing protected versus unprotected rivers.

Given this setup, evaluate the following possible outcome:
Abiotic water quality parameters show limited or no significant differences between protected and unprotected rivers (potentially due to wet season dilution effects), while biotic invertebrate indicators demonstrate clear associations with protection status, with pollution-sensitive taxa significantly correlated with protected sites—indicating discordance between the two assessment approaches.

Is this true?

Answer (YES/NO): YES